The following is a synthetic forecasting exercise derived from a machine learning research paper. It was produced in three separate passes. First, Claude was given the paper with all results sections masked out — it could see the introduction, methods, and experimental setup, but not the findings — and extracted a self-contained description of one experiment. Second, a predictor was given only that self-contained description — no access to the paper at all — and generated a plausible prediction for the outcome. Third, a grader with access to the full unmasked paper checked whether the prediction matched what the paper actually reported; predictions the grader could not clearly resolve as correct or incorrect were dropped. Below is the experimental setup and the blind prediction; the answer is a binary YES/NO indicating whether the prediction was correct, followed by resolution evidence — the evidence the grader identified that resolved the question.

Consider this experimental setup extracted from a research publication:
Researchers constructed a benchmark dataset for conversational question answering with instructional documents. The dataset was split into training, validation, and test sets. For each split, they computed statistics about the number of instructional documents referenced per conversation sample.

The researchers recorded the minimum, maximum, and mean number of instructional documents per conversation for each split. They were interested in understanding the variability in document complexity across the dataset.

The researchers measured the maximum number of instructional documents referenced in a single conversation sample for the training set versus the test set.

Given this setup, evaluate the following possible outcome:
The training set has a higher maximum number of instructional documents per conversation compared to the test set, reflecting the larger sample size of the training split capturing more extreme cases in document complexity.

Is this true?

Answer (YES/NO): YES